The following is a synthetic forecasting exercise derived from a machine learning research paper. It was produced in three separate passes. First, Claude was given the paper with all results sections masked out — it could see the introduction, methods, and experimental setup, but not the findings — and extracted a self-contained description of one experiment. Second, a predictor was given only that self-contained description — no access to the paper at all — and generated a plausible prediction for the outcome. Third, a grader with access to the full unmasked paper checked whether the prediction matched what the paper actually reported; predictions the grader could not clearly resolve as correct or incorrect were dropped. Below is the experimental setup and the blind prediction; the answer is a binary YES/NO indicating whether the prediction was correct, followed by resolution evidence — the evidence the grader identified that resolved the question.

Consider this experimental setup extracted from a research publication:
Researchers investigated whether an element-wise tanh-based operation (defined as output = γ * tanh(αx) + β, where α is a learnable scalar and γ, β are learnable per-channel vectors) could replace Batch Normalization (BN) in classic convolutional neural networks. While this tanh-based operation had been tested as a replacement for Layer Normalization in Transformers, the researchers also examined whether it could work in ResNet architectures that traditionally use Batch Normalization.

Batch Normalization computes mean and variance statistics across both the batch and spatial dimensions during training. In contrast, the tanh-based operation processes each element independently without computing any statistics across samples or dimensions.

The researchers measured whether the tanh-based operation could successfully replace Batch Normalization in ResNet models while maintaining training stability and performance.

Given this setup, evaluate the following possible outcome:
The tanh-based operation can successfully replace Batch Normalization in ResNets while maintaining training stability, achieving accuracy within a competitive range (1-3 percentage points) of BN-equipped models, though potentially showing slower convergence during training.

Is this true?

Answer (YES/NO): NO